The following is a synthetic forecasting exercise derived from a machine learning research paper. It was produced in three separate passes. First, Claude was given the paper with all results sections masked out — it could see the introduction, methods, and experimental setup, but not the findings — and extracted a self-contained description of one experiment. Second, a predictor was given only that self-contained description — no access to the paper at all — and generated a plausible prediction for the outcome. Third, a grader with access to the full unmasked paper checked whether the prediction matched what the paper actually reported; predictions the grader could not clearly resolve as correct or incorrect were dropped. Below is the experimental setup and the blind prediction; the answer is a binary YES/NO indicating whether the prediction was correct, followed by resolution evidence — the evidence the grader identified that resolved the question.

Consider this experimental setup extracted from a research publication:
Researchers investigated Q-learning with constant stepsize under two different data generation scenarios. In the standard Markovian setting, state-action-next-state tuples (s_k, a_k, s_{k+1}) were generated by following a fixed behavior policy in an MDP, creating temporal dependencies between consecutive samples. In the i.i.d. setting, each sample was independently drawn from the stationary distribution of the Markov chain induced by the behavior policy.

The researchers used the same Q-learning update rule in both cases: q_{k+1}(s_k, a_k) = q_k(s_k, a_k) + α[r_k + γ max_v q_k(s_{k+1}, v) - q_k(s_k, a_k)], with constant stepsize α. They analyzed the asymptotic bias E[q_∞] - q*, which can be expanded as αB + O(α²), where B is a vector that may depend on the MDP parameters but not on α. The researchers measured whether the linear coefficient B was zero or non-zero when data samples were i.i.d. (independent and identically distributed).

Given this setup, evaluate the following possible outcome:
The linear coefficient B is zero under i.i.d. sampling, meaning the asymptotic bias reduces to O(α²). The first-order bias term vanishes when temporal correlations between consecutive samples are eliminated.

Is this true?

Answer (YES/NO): YES